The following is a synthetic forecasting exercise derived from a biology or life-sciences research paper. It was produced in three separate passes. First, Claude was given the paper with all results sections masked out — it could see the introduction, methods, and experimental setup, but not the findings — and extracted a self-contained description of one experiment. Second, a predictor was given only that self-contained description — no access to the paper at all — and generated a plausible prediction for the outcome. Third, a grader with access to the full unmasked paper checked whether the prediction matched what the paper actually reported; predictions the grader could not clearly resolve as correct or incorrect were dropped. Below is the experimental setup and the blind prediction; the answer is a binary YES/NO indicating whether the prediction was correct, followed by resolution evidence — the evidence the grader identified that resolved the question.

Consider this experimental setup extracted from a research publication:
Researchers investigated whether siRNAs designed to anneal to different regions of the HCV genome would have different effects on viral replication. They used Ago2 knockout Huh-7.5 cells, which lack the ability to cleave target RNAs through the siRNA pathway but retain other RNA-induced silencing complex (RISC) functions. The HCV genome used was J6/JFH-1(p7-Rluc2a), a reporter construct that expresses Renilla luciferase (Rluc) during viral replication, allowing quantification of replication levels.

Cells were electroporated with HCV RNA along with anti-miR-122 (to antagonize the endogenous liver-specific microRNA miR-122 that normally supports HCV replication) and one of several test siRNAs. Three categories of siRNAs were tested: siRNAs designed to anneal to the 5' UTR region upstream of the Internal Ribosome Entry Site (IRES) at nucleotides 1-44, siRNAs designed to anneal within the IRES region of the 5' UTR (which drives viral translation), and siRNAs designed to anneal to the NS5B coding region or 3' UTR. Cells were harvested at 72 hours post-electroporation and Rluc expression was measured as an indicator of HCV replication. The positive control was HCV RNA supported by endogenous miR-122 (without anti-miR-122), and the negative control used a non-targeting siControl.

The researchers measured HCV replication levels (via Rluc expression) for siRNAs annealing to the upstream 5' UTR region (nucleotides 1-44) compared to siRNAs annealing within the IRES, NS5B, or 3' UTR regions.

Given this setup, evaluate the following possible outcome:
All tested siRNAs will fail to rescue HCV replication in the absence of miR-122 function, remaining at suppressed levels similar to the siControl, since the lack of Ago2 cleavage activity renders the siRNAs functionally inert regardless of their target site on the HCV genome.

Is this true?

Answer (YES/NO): NO